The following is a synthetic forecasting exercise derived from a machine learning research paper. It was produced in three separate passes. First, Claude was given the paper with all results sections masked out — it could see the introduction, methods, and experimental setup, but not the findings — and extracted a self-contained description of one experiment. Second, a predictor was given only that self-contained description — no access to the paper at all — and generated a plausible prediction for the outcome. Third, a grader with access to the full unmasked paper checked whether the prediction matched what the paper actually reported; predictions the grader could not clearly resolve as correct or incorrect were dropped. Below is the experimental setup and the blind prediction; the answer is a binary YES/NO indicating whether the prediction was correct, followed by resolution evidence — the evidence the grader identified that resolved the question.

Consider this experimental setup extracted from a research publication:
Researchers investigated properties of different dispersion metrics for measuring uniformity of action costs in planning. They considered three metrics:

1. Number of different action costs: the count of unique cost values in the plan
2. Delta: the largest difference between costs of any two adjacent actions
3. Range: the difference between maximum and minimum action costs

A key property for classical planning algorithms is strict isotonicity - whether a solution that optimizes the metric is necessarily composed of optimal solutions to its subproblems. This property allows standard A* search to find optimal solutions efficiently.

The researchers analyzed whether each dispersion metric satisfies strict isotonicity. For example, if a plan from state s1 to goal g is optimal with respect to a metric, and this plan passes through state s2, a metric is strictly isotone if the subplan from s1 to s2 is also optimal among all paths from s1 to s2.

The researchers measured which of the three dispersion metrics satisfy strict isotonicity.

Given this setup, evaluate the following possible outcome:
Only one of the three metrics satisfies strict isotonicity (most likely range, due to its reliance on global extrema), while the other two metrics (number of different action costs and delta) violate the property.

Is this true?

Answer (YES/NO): NO